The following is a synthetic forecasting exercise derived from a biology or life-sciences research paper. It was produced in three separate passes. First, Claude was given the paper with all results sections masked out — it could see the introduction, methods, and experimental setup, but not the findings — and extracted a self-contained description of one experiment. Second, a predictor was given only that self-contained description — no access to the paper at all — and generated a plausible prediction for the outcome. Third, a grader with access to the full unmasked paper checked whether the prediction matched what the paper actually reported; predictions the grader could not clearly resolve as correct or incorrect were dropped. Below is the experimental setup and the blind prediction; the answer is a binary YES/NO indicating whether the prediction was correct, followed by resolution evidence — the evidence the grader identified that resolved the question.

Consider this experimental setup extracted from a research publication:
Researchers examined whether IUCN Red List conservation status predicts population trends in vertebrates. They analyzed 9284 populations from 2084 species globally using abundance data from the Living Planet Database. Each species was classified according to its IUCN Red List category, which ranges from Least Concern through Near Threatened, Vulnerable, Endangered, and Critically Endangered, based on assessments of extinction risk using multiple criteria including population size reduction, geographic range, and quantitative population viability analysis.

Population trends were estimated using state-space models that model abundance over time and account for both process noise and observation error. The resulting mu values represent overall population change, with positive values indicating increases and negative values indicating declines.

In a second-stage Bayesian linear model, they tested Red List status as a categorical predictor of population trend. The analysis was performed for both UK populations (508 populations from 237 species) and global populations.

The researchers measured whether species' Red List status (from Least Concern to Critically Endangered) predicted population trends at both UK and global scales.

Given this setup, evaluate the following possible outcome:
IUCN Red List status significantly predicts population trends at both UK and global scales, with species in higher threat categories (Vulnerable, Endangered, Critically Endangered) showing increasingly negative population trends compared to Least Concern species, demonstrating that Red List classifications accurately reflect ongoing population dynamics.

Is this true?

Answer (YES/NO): NO